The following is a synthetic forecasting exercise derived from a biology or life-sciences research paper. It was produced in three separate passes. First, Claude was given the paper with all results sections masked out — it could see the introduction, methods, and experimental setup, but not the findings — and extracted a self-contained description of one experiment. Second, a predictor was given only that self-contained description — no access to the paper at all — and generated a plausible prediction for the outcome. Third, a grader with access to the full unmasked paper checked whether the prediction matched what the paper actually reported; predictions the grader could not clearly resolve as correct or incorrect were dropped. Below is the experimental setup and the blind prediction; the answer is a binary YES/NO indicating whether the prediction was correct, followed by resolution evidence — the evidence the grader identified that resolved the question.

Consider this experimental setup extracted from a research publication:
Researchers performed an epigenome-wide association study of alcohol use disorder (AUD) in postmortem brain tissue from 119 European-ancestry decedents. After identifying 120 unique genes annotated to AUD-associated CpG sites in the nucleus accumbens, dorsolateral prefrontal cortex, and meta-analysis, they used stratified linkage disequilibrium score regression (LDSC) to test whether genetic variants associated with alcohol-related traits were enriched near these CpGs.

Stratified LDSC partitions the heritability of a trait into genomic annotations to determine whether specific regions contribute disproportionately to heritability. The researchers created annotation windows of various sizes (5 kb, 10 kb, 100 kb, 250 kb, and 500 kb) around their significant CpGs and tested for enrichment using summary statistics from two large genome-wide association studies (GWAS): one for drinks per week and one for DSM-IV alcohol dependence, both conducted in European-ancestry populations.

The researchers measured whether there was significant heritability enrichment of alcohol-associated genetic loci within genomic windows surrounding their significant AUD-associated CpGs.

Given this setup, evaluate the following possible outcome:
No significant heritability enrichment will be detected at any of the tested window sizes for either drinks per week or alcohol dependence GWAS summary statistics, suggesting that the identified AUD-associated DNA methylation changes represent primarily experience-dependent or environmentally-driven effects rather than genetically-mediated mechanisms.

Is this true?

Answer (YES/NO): YES